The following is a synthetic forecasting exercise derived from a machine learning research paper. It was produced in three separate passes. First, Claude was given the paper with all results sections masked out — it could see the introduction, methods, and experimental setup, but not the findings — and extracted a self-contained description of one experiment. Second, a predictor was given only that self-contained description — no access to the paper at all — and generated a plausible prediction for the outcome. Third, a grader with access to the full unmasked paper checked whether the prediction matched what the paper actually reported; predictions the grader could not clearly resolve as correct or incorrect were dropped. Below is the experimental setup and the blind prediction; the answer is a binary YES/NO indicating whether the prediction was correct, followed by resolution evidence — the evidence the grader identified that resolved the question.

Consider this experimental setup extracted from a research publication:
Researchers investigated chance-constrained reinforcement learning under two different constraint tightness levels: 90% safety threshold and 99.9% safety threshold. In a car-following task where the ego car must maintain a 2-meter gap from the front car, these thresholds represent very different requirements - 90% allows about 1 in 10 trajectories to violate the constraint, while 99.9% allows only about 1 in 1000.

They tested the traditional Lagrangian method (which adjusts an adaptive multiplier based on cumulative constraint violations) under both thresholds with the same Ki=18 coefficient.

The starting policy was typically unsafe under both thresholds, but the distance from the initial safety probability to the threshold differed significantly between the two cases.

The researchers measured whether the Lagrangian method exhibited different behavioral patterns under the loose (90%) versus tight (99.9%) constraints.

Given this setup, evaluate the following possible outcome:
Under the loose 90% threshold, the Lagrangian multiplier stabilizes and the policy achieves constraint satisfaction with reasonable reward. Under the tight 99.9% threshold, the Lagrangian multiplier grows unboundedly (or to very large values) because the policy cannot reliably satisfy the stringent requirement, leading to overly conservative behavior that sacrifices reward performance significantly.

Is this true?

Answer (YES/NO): NO